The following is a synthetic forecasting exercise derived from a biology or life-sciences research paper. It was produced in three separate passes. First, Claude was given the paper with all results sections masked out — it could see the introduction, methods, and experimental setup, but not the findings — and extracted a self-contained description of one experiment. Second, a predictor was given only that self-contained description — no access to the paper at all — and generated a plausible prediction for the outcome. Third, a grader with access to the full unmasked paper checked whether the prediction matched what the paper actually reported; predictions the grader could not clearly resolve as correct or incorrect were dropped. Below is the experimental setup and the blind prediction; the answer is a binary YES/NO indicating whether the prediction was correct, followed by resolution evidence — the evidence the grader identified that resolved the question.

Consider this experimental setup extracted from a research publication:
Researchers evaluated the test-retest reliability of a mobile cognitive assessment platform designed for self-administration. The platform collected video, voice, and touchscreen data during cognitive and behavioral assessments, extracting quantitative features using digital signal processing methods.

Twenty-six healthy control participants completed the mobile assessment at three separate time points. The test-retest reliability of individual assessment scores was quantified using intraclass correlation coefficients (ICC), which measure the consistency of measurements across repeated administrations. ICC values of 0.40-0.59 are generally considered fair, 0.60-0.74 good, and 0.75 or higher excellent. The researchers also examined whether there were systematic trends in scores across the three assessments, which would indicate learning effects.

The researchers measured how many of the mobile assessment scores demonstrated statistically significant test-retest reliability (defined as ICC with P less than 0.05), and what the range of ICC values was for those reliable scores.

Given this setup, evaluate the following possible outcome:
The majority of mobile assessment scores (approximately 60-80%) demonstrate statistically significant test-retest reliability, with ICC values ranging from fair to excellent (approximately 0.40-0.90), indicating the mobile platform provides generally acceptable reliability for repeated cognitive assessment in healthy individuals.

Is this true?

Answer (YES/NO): NO